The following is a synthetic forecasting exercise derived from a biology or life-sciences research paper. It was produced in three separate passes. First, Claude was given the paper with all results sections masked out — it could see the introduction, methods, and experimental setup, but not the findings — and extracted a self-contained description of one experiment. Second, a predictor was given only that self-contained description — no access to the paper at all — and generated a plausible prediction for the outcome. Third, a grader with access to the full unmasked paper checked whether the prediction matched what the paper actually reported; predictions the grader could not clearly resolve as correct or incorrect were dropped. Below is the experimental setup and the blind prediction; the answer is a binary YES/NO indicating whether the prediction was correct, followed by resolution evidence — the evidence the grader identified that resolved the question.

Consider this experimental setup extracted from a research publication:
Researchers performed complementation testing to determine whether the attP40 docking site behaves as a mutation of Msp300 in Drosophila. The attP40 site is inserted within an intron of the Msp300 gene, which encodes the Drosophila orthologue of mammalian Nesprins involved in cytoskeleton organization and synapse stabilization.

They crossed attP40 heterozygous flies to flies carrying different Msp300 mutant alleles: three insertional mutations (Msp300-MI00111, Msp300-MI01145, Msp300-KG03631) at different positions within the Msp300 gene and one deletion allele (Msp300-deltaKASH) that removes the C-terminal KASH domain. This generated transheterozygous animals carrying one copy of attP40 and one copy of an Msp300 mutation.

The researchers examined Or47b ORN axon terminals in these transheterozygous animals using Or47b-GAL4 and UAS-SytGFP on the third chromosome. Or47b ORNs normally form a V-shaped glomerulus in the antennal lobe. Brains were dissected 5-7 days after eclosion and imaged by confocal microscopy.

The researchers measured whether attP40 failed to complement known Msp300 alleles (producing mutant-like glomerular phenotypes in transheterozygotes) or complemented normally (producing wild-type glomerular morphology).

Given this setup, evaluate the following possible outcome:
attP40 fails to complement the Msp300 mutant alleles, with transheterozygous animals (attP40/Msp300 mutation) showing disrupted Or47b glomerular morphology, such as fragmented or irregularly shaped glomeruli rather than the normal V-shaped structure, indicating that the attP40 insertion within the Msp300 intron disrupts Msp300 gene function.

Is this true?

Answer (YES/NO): NO